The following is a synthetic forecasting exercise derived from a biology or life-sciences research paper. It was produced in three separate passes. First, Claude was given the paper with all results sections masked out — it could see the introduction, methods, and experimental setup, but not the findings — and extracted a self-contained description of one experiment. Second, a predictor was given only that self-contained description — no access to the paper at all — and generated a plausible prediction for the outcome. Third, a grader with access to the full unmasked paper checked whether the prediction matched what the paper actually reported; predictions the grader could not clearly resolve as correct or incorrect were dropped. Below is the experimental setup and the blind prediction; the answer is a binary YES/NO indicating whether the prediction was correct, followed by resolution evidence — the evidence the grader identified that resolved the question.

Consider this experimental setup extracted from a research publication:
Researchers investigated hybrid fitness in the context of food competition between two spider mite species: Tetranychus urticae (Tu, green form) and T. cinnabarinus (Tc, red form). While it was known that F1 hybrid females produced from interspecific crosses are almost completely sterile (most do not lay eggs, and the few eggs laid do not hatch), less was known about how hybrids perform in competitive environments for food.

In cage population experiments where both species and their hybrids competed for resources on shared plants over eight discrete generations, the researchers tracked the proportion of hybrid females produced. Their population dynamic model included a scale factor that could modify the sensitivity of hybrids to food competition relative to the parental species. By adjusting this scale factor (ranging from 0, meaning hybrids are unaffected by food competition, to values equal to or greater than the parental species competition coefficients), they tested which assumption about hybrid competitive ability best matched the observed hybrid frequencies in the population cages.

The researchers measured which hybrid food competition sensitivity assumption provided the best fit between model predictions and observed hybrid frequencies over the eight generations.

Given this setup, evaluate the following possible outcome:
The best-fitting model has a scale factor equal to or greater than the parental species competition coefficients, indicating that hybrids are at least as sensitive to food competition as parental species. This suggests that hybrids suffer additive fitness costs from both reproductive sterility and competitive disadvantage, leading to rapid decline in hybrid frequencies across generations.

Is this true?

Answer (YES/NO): NO